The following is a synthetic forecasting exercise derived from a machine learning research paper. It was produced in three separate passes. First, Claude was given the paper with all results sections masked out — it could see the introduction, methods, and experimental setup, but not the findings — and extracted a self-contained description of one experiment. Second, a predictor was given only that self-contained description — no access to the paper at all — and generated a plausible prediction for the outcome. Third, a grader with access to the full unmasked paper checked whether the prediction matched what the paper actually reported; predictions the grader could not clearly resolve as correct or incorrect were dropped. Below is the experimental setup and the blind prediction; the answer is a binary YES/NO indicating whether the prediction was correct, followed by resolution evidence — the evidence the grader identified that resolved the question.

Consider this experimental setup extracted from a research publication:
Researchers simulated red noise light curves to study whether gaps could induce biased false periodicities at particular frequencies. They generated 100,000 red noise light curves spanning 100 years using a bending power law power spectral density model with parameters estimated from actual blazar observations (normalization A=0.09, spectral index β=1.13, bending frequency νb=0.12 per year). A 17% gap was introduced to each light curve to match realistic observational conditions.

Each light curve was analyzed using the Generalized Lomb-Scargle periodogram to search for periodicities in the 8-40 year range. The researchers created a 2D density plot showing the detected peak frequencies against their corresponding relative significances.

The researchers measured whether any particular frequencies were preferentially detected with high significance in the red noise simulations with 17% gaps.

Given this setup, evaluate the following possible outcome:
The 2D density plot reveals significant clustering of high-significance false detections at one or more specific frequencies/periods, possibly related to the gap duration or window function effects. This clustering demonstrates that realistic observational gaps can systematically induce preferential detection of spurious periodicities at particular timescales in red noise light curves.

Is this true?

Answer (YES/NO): NO